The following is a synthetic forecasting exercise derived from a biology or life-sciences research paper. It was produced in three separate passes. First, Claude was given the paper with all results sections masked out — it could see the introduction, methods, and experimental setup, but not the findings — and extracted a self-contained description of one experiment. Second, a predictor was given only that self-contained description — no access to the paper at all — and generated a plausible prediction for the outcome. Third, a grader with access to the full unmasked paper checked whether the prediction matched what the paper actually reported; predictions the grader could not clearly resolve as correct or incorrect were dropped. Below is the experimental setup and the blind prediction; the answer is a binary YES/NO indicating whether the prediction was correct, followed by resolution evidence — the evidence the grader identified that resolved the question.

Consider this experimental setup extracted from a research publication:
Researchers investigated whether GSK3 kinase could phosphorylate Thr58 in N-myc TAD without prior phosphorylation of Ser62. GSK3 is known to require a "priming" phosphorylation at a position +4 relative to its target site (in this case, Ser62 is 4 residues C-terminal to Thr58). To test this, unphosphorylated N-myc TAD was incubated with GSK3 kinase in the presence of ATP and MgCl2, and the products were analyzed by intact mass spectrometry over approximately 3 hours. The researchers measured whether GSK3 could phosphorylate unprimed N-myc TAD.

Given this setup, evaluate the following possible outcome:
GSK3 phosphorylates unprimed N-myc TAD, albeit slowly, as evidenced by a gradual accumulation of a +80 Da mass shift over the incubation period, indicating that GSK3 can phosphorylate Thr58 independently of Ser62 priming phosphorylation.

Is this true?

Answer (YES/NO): YES